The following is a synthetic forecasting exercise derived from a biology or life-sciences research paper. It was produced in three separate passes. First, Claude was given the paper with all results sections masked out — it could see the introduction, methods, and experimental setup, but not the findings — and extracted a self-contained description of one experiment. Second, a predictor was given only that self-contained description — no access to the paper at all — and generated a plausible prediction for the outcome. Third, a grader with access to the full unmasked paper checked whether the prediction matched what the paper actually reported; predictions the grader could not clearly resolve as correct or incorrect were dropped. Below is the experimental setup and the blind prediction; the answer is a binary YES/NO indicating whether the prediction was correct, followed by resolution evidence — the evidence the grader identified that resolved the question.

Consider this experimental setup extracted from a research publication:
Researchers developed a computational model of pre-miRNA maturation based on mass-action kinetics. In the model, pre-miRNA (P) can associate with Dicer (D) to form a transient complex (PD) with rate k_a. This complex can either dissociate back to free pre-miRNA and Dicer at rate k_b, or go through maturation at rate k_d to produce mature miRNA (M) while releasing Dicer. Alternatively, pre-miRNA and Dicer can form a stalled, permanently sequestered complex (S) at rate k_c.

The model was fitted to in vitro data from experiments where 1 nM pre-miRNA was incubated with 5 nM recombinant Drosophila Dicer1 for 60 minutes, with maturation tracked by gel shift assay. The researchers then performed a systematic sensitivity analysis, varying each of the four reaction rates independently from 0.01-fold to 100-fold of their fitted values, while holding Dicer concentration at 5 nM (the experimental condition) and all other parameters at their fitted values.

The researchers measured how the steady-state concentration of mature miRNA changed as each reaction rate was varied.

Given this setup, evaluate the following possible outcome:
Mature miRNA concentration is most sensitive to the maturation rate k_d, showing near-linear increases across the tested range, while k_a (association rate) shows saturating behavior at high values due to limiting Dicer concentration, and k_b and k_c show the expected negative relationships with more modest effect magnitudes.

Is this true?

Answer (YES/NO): NO